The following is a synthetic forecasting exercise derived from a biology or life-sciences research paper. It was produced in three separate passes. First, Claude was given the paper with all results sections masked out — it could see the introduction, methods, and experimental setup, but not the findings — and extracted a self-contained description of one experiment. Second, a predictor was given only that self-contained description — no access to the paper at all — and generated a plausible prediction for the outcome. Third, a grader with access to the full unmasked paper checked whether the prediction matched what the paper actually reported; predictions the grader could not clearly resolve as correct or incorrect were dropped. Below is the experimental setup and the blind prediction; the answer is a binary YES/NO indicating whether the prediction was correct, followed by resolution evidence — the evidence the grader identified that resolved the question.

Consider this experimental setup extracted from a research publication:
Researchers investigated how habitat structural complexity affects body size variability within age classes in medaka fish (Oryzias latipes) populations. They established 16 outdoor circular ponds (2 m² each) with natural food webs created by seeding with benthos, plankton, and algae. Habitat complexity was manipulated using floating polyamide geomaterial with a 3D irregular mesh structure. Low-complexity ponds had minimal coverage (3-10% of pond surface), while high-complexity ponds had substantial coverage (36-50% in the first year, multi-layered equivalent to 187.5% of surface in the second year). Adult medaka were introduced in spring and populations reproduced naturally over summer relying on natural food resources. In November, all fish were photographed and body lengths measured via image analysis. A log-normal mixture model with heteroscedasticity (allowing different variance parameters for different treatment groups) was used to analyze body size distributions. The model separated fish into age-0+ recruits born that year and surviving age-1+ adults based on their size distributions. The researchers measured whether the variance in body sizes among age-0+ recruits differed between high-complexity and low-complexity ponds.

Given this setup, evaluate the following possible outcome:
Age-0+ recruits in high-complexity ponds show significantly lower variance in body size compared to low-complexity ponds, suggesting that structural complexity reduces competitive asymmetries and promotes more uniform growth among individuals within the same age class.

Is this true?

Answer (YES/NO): NO